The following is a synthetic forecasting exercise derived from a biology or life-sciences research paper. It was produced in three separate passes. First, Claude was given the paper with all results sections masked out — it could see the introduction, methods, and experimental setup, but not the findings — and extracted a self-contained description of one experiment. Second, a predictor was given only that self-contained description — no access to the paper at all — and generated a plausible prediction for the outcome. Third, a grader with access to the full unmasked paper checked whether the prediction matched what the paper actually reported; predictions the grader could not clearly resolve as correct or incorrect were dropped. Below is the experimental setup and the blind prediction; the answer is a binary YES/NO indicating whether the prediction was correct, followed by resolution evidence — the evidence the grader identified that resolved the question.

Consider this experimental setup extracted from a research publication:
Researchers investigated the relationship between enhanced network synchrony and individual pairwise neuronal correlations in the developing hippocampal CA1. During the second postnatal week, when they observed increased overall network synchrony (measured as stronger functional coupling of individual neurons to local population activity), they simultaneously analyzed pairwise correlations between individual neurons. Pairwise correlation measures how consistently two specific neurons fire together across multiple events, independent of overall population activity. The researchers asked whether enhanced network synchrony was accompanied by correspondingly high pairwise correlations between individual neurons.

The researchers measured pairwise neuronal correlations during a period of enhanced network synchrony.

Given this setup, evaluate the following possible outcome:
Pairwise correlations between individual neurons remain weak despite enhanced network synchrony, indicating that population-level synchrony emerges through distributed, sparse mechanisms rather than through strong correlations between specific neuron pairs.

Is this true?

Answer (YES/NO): YES